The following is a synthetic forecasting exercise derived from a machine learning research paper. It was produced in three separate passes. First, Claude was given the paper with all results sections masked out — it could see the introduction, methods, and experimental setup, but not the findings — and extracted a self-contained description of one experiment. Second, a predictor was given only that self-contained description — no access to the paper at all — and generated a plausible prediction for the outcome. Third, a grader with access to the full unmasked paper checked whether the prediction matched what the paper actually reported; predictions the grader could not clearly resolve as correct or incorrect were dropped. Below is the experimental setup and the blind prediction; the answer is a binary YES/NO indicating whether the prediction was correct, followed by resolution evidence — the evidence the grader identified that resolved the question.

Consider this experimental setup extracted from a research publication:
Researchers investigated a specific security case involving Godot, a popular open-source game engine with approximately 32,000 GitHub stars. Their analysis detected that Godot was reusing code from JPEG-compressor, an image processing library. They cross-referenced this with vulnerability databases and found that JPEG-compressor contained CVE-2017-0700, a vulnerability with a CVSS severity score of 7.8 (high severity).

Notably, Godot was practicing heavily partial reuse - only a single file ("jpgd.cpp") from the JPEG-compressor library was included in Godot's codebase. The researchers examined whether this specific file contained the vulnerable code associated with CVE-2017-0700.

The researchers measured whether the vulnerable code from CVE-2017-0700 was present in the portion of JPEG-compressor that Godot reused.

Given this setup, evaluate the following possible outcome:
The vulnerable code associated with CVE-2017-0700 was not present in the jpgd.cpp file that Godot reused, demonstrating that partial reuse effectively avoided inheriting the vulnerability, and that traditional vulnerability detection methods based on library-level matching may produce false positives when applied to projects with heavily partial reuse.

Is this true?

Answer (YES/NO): NO